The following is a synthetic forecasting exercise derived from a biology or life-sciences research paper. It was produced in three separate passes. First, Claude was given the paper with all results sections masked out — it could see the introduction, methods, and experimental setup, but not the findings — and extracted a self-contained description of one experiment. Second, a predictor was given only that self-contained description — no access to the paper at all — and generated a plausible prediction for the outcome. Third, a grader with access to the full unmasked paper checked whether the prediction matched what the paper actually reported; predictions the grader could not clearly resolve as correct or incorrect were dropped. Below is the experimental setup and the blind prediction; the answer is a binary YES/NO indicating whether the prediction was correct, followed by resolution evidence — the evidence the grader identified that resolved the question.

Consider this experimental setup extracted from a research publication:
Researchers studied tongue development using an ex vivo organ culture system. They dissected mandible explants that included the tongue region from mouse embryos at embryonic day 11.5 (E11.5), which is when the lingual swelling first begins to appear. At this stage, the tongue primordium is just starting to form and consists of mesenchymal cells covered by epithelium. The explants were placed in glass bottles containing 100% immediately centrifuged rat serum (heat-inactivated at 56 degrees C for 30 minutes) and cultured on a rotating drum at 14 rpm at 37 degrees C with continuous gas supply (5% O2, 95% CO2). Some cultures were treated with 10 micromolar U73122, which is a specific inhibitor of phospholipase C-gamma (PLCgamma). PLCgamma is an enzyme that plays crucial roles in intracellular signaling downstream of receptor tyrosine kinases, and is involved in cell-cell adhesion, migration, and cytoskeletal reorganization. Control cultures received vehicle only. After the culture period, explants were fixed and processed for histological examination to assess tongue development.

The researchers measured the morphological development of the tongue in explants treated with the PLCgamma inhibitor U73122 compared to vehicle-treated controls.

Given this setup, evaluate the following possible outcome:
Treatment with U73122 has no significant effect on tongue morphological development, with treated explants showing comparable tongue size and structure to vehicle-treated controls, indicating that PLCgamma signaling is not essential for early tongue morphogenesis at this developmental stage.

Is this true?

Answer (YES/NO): NO